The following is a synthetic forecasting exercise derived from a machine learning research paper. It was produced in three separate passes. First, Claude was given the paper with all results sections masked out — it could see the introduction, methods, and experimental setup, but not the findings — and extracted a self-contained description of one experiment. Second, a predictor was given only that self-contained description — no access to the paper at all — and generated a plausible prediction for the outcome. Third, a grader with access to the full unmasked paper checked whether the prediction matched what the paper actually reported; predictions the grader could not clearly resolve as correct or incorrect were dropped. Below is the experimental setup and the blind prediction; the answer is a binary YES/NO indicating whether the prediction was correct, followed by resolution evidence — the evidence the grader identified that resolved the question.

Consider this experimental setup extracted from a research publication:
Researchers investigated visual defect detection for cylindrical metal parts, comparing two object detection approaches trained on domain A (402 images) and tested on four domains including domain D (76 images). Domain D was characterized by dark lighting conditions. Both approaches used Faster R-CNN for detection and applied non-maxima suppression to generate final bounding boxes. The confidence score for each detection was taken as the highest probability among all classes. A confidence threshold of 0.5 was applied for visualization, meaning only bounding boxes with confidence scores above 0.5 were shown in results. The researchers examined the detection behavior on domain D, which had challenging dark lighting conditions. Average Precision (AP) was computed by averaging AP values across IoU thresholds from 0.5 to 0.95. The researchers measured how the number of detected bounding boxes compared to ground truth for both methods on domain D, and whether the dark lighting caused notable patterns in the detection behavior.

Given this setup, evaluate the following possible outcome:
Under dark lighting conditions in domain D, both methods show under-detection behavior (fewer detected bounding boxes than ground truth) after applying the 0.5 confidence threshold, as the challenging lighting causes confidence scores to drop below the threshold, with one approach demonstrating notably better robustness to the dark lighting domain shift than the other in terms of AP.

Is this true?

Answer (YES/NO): NO